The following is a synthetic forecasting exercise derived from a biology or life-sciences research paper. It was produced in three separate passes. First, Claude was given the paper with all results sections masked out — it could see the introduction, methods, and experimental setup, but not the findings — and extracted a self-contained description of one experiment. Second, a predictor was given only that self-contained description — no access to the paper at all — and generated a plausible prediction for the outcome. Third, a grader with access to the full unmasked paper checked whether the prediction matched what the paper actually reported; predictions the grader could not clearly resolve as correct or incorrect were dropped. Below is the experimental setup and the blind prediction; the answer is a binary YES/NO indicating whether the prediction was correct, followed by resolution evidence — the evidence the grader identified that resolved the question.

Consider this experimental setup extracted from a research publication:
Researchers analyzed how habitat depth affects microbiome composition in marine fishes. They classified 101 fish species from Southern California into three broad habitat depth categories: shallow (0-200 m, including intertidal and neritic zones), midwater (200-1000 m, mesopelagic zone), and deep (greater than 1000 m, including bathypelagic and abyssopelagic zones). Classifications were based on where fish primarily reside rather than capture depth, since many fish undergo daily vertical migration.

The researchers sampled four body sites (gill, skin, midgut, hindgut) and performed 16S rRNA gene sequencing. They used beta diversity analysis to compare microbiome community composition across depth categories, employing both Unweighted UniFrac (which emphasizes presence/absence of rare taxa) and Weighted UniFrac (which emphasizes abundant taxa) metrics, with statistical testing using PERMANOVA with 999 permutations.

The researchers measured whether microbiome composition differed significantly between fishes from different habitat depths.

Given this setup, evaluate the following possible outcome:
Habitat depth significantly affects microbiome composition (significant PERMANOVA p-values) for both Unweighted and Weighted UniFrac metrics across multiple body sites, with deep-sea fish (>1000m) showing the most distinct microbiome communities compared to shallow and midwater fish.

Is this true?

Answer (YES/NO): NO